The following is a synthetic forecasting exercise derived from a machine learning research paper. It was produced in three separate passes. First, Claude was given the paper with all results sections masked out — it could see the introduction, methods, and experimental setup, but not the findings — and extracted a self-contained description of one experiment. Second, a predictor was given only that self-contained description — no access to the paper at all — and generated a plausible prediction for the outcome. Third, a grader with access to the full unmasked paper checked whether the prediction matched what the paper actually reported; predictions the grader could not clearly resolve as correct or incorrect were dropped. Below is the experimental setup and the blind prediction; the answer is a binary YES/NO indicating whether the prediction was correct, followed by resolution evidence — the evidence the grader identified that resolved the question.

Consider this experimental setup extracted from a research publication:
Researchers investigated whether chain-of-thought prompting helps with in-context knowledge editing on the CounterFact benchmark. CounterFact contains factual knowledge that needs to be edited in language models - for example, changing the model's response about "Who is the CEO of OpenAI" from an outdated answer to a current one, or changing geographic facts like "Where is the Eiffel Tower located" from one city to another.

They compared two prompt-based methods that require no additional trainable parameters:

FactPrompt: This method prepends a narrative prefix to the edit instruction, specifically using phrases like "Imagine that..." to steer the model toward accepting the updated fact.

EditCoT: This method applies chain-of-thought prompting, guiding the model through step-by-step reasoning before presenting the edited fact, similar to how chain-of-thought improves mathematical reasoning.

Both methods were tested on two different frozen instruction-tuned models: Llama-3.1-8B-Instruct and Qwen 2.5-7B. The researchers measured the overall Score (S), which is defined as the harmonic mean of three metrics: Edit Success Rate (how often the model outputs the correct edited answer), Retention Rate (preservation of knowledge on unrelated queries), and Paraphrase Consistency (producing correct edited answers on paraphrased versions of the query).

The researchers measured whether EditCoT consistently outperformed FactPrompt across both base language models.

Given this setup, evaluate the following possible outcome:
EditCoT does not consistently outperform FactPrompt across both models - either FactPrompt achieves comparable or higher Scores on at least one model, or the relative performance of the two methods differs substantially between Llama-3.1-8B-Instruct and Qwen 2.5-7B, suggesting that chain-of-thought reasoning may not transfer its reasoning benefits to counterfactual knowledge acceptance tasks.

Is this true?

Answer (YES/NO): YES